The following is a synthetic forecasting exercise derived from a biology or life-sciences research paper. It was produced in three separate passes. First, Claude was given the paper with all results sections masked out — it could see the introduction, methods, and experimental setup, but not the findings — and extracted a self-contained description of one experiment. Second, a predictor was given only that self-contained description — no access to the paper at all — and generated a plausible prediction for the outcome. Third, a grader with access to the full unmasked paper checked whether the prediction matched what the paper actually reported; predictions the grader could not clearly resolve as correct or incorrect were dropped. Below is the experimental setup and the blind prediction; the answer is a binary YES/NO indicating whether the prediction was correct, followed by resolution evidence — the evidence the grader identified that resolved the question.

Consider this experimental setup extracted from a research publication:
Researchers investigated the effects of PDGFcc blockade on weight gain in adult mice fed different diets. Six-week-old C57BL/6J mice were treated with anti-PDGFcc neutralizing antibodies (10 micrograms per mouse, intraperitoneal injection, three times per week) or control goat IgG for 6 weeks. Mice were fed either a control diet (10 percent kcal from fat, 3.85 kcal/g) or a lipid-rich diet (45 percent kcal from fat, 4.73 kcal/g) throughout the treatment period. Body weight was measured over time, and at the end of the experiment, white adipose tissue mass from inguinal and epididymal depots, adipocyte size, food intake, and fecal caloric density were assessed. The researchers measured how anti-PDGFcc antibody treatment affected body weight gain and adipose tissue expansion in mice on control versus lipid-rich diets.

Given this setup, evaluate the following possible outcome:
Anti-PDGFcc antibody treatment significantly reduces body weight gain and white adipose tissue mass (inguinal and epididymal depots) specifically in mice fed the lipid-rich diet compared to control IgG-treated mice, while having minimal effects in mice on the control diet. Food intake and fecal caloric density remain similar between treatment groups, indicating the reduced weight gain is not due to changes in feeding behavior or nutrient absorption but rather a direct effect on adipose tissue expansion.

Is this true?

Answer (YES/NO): YES